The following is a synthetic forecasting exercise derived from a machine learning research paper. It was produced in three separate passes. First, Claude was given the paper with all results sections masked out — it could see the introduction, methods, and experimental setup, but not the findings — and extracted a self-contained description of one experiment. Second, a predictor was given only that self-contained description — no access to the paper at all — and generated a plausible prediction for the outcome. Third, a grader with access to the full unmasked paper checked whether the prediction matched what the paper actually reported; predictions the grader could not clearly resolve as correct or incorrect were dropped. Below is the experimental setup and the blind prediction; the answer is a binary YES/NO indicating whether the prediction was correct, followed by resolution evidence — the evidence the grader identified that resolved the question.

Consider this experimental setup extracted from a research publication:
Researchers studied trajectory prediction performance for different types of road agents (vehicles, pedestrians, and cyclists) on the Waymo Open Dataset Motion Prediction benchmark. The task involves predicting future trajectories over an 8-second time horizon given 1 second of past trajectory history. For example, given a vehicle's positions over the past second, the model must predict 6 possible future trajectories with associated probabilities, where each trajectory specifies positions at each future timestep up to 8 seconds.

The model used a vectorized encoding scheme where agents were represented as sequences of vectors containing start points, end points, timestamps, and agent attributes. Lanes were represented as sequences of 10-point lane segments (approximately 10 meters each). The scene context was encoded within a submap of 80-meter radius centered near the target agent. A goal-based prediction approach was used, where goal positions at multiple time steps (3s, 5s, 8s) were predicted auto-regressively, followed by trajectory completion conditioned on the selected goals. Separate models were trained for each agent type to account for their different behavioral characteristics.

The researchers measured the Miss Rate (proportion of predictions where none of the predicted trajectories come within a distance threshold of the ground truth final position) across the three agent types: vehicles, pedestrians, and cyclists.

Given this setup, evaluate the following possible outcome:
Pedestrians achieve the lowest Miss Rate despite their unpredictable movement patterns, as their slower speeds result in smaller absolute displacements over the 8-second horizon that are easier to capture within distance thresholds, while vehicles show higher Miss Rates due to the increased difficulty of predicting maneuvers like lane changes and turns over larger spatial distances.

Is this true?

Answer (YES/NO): YES